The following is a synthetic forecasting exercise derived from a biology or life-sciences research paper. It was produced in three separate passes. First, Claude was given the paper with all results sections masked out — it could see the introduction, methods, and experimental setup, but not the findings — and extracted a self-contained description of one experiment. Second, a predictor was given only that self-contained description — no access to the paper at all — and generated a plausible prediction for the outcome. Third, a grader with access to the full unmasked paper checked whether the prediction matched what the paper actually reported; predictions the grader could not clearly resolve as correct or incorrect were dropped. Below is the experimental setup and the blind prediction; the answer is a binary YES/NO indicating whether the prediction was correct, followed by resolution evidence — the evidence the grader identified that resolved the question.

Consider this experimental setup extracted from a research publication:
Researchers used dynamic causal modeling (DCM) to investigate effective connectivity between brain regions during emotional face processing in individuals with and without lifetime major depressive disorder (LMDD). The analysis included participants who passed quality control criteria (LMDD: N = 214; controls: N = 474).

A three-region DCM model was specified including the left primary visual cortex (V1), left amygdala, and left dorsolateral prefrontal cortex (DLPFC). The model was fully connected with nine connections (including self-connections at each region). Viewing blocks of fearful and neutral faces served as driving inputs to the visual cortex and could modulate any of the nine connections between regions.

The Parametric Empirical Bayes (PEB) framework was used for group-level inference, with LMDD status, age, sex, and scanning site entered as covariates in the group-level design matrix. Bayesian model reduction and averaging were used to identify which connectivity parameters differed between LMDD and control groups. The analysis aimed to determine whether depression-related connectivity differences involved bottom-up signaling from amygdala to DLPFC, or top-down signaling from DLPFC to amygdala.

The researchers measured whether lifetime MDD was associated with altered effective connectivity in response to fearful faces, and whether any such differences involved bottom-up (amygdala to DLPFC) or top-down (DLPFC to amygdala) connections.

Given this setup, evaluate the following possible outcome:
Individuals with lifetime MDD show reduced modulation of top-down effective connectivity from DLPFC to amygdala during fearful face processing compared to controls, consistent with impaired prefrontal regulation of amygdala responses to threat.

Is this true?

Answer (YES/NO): NO